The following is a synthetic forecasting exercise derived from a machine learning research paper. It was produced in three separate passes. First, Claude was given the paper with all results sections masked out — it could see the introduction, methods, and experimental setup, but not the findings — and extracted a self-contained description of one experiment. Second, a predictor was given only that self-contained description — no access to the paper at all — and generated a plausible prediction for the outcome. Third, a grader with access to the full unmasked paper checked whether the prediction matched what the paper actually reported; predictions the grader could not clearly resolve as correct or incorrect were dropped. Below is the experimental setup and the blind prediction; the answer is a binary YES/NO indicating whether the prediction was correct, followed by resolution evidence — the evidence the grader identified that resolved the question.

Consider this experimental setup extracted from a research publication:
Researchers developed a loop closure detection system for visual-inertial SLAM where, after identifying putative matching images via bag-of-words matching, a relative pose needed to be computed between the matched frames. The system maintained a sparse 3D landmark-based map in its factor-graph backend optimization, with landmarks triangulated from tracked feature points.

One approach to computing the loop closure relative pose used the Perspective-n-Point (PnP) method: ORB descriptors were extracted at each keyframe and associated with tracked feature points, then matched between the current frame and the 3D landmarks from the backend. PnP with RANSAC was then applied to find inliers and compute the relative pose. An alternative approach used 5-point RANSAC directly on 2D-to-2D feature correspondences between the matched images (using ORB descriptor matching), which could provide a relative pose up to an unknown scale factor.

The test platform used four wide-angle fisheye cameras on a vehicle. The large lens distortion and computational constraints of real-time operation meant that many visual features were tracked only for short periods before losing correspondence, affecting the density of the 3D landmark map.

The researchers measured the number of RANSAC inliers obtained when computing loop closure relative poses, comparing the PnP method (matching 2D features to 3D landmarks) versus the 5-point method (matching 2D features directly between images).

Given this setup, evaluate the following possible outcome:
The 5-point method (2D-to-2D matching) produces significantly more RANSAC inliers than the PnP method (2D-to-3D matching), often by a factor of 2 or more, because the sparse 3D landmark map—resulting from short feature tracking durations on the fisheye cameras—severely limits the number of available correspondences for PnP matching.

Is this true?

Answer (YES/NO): YES